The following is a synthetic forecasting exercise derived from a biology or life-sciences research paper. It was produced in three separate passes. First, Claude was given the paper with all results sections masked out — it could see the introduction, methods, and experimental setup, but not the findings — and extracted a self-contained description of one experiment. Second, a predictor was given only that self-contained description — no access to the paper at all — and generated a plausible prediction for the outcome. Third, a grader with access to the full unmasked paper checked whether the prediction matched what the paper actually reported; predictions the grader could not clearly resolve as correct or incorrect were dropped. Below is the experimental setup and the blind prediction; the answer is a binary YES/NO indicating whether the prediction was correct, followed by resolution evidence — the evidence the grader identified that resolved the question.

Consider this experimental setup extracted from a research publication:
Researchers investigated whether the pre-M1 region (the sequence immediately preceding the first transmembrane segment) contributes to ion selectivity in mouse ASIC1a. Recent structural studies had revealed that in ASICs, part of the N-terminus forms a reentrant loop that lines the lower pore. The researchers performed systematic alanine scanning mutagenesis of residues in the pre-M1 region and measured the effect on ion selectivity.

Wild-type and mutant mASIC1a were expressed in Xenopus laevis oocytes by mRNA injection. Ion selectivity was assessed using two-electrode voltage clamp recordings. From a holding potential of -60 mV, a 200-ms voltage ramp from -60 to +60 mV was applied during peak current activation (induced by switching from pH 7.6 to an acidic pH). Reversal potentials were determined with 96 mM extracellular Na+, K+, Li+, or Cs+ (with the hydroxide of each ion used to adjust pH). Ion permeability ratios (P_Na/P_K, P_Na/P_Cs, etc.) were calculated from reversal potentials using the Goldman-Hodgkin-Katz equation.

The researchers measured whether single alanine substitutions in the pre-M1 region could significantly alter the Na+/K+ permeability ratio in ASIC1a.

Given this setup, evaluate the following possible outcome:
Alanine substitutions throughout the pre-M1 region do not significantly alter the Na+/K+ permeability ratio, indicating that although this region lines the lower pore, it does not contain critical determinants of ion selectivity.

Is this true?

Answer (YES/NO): NO